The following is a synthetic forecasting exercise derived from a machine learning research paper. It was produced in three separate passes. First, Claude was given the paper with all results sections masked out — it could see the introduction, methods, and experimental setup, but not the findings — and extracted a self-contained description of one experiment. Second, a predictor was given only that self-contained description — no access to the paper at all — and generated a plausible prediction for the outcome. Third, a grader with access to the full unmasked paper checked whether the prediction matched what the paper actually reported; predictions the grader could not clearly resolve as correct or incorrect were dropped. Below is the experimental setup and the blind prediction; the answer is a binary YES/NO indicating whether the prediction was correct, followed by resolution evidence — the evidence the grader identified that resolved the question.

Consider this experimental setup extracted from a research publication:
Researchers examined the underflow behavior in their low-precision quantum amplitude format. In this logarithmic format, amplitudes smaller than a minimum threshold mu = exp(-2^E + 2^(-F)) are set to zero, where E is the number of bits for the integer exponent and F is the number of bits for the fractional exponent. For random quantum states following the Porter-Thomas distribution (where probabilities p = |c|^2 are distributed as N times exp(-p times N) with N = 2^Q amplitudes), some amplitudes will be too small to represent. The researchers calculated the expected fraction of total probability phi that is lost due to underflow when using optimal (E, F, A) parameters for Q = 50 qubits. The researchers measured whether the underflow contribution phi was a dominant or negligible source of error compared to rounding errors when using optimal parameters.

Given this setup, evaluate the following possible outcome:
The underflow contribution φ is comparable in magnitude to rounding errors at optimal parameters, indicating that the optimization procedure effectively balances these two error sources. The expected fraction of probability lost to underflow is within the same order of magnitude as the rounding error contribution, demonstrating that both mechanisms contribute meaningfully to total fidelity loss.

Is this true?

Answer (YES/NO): NO